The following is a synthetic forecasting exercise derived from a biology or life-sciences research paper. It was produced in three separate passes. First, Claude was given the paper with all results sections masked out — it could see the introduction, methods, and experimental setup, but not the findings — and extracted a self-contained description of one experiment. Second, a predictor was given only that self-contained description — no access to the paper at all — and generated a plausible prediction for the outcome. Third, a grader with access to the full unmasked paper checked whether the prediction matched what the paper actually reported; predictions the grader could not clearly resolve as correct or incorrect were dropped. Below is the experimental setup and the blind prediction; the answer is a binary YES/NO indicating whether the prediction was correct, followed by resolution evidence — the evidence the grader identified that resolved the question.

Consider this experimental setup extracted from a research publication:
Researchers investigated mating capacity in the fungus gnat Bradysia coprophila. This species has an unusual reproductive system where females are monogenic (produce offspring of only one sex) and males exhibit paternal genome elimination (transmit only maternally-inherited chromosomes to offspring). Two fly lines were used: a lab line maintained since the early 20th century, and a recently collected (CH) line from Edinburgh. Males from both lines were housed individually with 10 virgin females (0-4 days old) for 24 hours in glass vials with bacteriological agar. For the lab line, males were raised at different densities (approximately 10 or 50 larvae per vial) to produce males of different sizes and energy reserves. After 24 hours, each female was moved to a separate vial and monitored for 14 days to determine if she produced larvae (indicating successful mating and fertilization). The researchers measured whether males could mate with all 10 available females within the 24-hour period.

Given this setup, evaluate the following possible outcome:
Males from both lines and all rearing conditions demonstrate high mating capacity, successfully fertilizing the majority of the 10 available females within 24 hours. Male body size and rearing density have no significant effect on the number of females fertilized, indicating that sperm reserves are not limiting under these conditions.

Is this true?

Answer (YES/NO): NO